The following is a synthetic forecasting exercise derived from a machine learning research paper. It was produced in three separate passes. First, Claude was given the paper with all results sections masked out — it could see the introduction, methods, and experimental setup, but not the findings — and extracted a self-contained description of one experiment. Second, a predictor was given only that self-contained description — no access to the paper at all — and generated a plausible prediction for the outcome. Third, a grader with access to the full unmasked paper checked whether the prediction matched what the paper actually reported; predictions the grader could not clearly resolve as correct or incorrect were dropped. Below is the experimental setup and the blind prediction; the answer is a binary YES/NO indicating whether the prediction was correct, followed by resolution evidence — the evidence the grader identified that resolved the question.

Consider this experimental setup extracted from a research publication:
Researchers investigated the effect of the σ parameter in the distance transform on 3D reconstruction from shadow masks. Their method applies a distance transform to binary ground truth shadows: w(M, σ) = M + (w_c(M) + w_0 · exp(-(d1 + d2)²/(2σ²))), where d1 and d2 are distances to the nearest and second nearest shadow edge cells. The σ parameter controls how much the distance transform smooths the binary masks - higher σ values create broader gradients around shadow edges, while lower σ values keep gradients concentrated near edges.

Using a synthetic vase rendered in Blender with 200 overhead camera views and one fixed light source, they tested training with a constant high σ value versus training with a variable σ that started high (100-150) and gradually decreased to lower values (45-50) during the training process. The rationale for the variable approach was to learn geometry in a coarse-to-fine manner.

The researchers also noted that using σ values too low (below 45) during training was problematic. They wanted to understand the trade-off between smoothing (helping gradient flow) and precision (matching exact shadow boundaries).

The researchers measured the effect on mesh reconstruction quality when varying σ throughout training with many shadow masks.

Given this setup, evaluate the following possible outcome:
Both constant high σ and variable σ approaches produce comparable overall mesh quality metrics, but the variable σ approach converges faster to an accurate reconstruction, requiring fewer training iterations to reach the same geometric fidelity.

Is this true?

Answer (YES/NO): NO